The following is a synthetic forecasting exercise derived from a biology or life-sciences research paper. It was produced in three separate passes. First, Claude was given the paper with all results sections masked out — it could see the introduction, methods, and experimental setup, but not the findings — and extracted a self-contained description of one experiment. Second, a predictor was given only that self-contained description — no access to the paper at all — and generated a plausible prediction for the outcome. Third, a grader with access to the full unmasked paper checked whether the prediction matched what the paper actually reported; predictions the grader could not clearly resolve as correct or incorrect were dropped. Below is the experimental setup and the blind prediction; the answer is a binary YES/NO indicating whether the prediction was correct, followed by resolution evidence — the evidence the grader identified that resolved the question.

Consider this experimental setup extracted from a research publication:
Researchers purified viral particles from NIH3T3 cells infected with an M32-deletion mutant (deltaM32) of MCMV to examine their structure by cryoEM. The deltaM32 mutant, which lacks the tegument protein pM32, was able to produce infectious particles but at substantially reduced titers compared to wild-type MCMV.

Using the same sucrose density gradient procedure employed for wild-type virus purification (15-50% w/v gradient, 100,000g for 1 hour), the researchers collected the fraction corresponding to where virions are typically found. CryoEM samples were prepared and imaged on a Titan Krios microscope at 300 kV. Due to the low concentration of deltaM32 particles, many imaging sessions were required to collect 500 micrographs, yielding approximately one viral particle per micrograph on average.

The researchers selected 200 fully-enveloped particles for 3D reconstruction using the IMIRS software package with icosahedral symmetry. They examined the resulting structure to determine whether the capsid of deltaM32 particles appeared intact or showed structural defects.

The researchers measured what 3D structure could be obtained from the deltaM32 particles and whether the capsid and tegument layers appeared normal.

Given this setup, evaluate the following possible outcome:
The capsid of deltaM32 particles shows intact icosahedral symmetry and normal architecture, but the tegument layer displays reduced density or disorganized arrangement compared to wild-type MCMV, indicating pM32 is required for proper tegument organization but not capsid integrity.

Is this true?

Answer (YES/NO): YES